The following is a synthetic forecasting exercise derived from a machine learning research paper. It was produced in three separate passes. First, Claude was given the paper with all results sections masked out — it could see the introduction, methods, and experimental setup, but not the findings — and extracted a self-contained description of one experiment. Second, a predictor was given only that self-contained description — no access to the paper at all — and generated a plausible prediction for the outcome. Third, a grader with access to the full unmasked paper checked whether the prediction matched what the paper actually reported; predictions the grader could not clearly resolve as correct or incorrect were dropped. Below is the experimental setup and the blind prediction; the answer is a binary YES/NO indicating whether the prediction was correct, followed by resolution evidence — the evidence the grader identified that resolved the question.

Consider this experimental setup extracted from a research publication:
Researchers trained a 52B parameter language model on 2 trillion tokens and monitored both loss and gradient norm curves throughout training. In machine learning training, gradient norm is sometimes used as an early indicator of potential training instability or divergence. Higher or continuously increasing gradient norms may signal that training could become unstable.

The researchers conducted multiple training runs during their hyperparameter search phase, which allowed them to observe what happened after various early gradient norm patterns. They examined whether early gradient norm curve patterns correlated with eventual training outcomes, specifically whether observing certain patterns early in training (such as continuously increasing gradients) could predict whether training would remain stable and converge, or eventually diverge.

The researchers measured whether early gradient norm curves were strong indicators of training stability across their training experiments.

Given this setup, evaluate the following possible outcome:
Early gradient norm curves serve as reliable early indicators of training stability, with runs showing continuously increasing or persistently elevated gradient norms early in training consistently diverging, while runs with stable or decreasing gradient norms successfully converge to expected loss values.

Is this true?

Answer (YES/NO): NO